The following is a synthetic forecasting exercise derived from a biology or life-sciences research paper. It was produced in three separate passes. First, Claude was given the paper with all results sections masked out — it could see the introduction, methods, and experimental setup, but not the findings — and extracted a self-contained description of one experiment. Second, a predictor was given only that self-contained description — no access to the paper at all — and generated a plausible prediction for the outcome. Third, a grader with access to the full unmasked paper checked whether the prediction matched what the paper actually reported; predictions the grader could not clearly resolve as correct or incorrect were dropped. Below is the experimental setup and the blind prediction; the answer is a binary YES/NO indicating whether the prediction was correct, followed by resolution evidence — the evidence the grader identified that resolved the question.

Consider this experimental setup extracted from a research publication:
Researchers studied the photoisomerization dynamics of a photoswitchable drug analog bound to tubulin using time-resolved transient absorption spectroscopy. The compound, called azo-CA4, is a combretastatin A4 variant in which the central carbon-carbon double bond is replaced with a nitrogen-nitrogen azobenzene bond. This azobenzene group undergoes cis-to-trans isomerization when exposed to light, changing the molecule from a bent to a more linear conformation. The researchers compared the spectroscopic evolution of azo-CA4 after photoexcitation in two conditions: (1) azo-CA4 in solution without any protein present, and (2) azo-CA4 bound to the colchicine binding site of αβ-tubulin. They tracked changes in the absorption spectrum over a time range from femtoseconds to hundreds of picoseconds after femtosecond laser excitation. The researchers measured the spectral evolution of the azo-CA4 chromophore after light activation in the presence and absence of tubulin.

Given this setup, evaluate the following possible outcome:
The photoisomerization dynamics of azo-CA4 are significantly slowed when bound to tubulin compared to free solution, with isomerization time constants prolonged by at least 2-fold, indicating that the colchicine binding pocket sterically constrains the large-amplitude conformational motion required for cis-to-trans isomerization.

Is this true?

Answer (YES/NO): NO